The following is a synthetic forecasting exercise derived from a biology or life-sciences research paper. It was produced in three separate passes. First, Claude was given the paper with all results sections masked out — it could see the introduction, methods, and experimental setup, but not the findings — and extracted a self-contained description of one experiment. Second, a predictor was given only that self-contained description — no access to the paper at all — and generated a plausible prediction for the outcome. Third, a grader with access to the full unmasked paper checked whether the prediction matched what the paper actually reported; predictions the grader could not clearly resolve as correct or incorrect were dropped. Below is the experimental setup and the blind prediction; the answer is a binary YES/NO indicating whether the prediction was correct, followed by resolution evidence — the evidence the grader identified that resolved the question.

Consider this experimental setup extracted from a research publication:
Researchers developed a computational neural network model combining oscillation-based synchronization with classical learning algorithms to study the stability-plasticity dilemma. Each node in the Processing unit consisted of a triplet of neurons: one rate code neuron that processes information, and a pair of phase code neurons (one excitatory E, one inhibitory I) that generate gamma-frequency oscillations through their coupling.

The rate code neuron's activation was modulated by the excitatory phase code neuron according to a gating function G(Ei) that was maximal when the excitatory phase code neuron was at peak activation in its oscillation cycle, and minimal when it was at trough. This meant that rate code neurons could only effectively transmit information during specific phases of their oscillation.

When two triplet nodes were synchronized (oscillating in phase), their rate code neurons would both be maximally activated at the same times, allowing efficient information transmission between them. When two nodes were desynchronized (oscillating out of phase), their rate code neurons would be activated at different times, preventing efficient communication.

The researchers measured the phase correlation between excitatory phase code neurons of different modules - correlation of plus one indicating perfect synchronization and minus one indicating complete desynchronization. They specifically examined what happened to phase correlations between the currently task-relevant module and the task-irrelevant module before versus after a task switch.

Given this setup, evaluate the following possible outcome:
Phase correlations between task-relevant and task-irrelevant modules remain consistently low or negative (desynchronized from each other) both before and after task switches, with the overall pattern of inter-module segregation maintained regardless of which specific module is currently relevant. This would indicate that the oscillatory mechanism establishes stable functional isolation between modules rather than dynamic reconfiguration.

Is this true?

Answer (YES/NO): NO